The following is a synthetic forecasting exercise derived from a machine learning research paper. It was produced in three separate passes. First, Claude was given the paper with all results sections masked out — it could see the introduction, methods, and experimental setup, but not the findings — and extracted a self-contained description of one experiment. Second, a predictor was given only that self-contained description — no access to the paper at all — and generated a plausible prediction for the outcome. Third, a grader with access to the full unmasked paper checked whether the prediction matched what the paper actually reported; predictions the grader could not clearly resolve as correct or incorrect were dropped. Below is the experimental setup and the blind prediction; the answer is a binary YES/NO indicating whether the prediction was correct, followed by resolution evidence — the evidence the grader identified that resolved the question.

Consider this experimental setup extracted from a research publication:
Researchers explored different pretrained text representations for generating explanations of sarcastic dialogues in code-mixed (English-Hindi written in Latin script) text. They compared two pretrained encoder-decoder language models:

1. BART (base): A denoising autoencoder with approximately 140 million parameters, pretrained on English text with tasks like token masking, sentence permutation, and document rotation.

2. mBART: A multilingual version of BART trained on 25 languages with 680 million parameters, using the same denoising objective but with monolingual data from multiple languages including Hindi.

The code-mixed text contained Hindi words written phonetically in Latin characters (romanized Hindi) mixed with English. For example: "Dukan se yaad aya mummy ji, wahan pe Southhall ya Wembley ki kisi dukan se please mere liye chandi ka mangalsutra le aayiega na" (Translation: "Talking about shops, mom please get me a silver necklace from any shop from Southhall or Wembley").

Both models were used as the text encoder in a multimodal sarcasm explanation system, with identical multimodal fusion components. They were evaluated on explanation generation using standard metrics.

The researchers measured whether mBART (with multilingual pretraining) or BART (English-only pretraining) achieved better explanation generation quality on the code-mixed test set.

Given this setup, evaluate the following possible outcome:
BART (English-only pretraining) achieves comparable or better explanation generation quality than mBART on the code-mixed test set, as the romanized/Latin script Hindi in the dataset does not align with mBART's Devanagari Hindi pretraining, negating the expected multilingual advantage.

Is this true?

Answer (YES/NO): YES